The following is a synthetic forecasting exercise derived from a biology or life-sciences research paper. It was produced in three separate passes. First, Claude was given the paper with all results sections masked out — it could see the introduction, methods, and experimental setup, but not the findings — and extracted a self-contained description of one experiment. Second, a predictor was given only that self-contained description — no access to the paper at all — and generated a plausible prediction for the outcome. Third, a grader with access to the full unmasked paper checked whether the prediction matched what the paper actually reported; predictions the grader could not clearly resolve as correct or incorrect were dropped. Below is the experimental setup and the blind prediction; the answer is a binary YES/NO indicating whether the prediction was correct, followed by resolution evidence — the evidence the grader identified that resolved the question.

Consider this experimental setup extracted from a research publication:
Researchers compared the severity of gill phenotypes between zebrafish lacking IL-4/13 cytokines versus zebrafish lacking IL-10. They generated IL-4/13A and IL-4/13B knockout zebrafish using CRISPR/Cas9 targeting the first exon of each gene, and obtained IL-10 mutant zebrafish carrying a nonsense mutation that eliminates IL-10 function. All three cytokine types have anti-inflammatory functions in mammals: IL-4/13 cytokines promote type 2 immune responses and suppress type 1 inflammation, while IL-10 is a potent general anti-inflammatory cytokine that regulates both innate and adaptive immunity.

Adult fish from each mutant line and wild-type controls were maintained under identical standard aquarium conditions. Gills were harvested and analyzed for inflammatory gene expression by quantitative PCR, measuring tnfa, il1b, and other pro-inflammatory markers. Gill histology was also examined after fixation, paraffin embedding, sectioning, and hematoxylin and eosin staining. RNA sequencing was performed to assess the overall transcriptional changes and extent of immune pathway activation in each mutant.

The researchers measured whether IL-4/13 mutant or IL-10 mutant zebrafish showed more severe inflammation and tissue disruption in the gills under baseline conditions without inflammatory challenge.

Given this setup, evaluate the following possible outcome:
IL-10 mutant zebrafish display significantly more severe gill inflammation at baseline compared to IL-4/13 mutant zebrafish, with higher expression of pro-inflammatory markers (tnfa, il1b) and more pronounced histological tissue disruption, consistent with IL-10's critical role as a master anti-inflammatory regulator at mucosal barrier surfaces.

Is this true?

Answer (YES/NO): NO